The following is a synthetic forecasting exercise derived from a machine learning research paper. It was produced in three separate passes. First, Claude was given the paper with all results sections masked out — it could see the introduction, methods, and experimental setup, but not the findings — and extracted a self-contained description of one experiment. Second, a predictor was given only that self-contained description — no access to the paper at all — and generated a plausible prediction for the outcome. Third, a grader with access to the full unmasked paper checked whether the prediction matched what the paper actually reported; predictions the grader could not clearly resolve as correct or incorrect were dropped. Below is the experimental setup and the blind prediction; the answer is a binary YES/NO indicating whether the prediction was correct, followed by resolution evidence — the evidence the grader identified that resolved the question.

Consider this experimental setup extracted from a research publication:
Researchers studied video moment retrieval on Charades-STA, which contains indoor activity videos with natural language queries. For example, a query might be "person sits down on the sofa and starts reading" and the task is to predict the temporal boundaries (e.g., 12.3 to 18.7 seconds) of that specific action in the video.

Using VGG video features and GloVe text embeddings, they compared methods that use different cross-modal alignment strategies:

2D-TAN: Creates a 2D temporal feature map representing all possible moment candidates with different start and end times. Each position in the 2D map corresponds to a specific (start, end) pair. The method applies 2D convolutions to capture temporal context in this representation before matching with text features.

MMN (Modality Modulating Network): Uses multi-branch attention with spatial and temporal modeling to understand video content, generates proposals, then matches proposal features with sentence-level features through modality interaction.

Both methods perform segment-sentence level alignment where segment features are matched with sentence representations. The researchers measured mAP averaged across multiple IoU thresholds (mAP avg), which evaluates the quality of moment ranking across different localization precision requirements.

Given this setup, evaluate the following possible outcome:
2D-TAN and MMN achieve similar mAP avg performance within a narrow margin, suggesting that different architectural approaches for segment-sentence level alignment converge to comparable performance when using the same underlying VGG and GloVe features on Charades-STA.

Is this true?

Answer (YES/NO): NO